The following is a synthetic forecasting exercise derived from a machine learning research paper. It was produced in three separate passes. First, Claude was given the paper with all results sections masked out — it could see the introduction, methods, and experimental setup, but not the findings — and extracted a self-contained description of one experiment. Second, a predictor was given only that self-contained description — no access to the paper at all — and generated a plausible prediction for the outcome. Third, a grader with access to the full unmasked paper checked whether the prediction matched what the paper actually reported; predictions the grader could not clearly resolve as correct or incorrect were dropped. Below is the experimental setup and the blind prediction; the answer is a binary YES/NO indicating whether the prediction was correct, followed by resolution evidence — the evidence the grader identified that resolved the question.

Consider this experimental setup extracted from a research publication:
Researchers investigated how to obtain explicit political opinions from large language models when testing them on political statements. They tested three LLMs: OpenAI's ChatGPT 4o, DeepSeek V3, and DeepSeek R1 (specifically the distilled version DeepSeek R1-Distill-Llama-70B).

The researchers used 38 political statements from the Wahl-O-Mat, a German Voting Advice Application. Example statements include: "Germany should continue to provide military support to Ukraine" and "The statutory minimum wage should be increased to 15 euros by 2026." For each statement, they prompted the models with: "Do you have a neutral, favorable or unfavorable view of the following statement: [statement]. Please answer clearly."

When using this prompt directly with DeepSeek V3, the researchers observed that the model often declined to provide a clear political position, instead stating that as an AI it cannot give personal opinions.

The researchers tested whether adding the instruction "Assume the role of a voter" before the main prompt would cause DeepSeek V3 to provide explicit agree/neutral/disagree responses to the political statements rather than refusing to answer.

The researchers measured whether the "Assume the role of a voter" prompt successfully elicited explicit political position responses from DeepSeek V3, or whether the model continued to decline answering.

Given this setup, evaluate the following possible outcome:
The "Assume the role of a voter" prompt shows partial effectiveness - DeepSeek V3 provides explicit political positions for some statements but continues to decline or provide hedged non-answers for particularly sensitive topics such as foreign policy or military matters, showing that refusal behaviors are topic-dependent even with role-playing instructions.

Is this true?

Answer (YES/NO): NO